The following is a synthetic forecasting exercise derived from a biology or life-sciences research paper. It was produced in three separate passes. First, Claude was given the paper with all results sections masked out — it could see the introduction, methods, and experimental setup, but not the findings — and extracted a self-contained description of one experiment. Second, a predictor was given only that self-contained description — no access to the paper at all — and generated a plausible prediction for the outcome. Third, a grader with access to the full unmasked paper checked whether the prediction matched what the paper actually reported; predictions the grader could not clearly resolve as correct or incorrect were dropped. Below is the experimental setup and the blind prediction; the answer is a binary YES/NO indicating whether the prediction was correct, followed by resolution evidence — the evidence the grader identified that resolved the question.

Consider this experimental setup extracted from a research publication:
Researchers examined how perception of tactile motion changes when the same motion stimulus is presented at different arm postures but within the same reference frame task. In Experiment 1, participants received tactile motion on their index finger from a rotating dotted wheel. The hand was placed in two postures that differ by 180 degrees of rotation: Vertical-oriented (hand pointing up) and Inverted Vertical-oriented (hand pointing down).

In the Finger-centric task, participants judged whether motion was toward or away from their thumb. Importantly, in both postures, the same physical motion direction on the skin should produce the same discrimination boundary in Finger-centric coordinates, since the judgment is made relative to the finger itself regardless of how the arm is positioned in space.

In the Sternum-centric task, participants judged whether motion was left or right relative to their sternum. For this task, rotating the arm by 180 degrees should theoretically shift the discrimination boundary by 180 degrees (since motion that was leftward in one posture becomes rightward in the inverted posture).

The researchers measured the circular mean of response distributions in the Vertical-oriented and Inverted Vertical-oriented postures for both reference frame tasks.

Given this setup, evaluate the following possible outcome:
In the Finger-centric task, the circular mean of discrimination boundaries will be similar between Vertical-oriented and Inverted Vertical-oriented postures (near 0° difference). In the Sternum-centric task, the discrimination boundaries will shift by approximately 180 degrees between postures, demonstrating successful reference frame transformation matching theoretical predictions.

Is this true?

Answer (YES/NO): YES